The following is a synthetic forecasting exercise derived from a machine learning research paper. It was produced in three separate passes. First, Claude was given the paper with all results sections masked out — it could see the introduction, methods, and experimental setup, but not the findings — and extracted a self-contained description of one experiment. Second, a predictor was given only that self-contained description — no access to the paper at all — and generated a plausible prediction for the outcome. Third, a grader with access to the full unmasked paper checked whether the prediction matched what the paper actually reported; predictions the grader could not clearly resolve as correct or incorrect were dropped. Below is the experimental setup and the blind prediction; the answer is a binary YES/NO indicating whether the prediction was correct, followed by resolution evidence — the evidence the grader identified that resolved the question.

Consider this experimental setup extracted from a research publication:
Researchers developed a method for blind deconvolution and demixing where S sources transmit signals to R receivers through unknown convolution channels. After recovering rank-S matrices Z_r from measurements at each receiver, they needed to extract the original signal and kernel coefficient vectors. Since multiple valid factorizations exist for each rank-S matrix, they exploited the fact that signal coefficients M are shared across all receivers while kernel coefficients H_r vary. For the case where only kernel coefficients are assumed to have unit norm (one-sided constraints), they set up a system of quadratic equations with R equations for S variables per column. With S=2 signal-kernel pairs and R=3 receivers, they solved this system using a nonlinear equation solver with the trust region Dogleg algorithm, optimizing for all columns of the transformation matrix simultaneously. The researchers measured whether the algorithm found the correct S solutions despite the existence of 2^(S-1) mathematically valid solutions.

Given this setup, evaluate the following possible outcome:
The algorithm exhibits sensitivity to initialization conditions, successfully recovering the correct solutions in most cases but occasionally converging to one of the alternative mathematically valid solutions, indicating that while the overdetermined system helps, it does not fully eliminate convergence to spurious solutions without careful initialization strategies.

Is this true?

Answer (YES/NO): NO